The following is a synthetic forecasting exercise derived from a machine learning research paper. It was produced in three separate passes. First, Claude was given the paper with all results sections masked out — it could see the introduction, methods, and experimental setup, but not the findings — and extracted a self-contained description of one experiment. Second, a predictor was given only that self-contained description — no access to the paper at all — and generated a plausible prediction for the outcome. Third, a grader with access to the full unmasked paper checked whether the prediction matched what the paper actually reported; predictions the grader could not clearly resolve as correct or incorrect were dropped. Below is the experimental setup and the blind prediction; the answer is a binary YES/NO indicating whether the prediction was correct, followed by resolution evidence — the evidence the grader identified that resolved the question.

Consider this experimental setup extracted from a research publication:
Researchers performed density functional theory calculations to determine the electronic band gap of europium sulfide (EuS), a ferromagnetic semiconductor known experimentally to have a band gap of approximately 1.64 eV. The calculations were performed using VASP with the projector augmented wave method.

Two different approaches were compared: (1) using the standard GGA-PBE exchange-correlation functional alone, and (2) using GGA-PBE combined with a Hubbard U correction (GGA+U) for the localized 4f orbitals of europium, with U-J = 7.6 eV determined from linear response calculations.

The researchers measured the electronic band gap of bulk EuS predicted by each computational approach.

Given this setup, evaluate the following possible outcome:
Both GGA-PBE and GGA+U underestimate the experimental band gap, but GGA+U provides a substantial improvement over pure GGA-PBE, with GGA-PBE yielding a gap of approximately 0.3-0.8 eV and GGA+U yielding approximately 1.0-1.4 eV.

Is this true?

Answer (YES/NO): NO